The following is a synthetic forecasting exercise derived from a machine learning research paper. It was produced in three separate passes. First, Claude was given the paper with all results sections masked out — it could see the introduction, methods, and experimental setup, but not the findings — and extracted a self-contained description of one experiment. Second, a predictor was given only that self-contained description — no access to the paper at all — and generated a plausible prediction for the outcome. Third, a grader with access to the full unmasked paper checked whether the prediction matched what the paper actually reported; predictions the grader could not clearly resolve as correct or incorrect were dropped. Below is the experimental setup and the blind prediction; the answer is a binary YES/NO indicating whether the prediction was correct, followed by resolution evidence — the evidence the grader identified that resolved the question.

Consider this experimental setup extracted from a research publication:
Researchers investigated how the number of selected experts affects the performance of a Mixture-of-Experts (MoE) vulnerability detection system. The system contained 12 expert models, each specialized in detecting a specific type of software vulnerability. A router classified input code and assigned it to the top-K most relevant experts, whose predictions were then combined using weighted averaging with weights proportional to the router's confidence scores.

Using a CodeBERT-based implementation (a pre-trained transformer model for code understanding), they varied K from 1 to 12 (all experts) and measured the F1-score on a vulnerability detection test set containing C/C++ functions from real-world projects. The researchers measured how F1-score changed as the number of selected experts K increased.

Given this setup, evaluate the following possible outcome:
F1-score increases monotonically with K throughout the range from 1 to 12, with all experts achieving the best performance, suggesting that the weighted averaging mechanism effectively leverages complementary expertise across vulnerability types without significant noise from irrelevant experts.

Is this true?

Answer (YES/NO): NO